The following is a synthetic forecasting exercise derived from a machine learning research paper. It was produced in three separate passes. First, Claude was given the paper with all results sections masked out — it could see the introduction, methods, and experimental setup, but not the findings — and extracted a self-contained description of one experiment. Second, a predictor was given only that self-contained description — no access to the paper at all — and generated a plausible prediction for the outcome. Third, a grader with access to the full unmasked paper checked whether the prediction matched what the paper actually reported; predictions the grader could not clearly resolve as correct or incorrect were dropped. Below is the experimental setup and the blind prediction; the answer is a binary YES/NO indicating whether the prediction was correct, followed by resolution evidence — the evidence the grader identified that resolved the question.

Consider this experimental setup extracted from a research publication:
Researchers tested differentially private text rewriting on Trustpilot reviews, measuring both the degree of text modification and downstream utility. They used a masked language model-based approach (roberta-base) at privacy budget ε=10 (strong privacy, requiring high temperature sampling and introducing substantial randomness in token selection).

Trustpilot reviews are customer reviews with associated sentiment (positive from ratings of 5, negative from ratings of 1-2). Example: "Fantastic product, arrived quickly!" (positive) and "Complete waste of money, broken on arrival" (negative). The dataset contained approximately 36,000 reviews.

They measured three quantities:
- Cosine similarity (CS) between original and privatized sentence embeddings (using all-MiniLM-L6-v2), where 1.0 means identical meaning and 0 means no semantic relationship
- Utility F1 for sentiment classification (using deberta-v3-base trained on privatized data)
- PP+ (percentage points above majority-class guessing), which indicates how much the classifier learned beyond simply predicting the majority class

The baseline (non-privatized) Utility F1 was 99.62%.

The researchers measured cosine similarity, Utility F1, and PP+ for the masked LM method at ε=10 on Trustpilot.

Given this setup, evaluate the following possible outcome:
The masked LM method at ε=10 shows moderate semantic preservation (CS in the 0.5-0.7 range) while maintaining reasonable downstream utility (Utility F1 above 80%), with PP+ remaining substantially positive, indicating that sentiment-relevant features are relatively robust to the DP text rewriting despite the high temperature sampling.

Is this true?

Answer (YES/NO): NO